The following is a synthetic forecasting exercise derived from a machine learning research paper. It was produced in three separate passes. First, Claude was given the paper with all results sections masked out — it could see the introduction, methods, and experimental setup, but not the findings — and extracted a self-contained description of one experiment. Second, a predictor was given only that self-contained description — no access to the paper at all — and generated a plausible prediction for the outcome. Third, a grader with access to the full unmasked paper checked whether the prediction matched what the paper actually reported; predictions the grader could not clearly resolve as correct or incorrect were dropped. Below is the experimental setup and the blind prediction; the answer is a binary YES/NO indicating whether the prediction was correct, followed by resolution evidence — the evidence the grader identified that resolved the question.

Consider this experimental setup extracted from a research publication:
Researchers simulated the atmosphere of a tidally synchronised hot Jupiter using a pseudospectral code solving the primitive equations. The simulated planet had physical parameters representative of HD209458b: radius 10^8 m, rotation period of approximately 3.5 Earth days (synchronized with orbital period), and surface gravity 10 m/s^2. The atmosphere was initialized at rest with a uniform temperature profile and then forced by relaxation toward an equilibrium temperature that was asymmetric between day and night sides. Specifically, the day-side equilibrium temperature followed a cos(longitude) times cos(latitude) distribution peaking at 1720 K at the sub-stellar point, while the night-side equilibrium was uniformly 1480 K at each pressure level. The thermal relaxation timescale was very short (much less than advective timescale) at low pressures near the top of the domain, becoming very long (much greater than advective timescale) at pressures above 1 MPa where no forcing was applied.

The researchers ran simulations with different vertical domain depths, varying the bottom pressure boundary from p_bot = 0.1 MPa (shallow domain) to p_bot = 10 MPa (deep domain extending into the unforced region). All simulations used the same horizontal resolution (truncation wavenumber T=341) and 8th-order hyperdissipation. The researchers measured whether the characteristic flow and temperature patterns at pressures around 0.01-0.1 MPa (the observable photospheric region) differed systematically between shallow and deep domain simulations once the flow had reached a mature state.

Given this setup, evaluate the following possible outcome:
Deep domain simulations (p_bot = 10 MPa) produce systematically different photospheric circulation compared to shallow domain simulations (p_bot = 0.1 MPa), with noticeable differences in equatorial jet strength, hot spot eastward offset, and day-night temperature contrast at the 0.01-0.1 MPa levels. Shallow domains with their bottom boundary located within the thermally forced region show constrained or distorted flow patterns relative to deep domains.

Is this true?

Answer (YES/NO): NO